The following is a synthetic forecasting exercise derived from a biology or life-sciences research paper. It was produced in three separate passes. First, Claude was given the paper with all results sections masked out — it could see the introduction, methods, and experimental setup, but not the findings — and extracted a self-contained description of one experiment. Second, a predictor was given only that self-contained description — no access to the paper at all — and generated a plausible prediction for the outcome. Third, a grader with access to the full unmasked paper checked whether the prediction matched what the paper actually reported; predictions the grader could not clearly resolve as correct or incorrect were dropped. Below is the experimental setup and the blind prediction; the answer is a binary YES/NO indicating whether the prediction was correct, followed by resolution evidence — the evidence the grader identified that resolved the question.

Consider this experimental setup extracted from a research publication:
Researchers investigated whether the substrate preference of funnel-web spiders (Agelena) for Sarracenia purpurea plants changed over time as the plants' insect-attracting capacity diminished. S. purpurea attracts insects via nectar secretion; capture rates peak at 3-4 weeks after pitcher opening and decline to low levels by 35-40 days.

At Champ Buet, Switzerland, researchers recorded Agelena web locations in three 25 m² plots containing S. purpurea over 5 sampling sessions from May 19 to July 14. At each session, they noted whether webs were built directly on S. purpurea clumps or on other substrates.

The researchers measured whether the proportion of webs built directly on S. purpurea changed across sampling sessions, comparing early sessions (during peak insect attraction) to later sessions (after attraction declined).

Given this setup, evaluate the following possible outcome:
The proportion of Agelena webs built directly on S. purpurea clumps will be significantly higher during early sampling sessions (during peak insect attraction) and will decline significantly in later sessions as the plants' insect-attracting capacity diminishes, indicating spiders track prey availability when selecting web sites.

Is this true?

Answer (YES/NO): NO